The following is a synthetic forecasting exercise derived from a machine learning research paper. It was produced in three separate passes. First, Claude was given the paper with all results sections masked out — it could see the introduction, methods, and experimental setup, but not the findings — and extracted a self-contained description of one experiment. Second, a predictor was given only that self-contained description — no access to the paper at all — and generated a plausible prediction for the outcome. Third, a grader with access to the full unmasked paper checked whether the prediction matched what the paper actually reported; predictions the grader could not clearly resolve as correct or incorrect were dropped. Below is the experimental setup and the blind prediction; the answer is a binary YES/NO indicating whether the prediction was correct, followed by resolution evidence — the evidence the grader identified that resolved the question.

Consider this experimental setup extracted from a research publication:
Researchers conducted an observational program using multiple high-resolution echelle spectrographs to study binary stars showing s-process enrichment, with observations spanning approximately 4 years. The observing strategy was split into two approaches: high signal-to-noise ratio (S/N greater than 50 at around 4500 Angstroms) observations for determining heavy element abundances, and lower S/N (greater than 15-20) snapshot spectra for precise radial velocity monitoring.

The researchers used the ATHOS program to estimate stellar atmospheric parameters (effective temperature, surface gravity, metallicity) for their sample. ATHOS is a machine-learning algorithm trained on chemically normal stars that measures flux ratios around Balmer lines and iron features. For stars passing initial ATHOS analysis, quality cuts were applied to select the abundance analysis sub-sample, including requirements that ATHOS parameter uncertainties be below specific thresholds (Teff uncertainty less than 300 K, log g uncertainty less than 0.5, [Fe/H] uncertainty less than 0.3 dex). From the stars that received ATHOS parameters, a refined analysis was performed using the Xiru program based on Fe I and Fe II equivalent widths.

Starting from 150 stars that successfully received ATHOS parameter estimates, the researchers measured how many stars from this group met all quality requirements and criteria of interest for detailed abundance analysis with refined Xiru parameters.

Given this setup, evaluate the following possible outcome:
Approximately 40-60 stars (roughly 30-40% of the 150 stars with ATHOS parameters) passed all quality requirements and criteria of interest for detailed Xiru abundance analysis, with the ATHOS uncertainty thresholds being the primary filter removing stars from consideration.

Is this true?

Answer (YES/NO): NO